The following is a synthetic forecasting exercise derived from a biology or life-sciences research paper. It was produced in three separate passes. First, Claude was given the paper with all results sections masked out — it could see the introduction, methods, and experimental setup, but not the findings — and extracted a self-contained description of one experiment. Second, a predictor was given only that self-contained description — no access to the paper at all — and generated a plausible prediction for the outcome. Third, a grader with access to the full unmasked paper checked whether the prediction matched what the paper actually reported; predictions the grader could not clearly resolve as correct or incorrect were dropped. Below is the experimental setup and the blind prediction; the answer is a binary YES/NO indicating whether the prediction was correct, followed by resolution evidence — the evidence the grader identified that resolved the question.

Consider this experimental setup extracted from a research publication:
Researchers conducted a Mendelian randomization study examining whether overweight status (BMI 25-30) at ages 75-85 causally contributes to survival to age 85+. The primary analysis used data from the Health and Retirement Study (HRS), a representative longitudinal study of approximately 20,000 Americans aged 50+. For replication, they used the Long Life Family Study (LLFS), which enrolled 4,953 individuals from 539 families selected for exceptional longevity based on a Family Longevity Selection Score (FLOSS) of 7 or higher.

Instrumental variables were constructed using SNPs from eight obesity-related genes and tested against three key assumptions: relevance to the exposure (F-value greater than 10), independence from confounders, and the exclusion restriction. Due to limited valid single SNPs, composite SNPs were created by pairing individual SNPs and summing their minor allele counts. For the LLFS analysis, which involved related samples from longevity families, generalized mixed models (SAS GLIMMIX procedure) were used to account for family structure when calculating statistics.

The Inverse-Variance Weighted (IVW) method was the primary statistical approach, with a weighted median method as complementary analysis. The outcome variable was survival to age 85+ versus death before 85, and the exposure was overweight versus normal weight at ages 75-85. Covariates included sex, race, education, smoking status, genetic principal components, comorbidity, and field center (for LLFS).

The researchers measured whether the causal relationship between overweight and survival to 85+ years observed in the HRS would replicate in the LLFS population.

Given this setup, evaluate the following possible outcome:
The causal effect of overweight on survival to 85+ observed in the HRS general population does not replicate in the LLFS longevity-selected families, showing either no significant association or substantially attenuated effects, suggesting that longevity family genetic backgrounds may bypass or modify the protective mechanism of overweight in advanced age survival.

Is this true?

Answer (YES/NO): NO